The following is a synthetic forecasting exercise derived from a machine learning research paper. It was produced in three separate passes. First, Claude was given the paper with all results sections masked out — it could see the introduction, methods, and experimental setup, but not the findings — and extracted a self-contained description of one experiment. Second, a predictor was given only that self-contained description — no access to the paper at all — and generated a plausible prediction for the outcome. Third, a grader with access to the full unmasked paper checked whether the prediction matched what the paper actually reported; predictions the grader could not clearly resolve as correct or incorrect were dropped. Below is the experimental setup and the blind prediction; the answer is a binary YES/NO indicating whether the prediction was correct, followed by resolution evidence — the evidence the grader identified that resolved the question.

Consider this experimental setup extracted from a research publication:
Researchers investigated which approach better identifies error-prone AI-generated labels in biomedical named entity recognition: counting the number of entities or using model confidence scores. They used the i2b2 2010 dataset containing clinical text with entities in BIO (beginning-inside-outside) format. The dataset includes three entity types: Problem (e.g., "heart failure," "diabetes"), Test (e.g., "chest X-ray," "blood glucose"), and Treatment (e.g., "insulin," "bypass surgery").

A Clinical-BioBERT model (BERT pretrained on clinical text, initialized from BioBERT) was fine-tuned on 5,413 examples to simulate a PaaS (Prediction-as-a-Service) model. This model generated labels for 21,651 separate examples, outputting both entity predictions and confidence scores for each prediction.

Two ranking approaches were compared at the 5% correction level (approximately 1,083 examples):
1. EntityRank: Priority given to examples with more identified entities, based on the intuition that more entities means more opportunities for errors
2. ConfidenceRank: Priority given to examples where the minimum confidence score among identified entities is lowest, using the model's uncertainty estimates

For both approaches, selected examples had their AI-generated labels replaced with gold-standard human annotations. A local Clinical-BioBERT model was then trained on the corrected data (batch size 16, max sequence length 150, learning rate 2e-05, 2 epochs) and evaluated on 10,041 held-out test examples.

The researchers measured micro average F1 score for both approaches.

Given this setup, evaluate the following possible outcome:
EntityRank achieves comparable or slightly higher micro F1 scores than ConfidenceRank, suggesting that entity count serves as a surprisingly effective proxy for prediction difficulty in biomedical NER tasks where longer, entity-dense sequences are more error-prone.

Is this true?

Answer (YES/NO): NO